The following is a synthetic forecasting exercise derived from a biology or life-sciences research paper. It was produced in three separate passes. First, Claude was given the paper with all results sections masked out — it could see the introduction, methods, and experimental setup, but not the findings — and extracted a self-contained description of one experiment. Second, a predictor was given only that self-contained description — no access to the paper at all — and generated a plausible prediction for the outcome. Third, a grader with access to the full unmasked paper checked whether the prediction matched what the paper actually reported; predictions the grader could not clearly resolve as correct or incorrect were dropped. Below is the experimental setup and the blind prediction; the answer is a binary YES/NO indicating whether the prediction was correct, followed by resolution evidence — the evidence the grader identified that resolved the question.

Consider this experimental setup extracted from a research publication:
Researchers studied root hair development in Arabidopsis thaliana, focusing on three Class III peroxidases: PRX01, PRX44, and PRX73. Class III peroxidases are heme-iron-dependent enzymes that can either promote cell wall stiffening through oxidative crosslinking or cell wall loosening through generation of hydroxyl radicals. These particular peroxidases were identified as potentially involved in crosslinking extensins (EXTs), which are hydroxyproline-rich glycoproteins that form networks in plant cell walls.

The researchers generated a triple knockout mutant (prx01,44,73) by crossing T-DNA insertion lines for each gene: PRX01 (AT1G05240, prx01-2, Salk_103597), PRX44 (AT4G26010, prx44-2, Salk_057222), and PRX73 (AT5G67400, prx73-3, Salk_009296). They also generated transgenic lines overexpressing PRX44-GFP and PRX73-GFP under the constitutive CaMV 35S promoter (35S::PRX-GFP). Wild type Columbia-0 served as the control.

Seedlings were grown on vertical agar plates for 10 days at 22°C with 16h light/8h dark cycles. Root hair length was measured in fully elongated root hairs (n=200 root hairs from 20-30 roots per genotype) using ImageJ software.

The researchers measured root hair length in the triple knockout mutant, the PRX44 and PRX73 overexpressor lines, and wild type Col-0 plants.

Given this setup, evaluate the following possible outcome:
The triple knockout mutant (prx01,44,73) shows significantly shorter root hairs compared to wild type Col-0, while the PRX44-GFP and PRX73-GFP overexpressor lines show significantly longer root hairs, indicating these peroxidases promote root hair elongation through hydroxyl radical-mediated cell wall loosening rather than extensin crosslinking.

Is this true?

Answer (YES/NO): NO